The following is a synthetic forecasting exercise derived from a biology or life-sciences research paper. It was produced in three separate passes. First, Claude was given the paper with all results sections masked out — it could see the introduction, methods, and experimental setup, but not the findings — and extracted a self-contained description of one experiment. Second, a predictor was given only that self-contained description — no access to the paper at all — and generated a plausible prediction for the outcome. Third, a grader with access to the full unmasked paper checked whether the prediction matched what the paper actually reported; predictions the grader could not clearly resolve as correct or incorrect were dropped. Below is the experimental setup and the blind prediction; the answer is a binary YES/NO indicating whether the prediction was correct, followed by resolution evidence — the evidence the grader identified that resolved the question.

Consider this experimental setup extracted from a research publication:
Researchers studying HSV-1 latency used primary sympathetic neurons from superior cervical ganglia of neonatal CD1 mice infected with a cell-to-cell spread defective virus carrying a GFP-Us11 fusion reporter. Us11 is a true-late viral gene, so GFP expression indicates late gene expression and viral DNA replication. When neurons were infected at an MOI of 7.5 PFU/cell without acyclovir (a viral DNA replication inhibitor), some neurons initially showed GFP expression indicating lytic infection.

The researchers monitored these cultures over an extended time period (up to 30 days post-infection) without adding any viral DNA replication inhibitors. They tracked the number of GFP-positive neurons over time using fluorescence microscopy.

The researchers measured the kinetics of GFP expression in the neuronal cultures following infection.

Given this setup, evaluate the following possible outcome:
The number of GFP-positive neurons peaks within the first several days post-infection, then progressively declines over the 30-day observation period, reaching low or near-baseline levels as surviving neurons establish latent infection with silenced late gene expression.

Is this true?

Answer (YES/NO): YES